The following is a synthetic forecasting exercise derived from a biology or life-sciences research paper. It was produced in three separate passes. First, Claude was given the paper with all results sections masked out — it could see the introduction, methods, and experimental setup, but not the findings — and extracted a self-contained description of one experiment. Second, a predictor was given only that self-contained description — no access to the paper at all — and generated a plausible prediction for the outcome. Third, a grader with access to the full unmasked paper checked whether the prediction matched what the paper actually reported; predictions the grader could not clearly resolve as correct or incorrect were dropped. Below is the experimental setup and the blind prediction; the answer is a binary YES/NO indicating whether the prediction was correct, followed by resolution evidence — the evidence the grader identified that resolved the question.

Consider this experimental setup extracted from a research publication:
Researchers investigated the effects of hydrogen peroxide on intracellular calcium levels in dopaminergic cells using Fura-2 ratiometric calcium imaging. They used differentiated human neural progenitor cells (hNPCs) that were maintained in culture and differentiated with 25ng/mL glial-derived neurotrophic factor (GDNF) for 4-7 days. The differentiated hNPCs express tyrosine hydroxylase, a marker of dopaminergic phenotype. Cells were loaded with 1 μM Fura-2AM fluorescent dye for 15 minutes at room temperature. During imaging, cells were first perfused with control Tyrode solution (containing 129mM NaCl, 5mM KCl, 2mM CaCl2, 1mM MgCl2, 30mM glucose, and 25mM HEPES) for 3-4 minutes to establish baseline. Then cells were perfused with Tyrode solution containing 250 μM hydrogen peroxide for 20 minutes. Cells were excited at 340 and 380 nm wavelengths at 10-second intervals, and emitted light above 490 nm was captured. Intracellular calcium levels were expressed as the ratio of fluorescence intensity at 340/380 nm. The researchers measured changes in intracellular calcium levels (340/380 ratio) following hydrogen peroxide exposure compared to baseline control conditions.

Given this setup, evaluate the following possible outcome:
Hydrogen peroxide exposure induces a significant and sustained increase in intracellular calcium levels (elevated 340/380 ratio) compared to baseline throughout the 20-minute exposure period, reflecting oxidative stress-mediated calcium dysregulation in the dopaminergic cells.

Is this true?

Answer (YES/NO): NO